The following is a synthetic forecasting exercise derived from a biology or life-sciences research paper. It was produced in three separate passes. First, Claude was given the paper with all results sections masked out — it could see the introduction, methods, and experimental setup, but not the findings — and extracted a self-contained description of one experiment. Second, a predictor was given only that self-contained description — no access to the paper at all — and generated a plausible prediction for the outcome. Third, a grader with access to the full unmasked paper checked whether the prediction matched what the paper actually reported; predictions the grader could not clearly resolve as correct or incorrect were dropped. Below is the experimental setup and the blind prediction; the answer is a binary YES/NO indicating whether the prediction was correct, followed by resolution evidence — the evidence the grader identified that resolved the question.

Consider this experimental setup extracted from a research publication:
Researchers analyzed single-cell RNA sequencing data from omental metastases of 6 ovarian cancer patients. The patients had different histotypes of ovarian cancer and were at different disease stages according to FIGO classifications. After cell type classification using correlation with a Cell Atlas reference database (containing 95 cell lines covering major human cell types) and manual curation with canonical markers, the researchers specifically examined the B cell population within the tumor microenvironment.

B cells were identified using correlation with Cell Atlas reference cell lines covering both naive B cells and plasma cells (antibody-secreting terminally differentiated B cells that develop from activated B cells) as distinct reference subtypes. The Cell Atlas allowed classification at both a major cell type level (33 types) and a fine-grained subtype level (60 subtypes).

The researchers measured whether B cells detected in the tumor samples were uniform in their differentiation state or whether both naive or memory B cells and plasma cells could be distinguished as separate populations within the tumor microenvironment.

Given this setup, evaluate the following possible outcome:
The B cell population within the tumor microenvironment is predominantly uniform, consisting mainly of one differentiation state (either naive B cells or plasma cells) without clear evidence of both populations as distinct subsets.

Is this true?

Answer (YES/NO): NO